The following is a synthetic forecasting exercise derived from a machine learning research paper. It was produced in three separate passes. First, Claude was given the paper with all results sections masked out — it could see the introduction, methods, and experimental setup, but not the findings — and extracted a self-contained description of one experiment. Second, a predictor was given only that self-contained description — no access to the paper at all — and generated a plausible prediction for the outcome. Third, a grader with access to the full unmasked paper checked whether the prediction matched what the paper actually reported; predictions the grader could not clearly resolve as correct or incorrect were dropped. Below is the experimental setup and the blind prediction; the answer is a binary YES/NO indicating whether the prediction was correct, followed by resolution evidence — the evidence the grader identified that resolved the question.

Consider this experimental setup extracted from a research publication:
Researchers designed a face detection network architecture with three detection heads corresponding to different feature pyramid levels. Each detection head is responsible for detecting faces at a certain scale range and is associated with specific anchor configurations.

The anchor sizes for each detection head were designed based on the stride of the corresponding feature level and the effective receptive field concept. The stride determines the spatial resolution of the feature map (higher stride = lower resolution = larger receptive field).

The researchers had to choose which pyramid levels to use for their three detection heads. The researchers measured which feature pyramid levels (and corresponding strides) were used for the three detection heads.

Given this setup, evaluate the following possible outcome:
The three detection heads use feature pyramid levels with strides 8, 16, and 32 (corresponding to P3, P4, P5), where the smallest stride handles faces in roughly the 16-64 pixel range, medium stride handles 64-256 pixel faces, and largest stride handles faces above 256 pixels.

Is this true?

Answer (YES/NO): NO